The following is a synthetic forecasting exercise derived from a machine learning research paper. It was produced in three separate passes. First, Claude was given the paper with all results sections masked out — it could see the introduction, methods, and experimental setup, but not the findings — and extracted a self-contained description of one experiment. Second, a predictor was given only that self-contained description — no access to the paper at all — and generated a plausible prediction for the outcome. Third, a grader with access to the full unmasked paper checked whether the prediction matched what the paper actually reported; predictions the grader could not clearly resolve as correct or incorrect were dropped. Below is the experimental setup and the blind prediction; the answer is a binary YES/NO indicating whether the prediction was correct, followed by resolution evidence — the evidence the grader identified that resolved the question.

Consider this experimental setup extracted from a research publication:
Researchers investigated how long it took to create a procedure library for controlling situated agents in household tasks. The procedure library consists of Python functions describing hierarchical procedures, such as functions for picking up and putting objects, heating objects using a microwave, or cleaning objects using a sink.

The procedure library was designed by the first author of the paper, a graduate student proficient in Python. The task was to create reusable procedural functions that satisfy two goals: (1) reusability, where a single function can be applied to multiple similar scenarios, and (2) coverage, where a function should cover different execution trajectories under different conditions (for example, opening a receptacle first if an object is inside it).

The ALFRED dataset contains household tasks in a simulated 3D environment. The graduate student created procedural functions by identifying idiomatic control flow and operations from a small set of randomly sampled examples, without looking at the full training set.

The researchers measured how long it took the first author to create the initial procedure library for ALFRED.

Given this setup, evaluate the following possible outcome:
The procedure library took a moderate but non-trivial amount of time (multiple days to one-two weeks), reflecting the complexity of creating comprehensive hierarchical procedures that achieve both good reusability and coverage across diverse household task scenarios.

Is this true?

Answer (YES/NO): NO